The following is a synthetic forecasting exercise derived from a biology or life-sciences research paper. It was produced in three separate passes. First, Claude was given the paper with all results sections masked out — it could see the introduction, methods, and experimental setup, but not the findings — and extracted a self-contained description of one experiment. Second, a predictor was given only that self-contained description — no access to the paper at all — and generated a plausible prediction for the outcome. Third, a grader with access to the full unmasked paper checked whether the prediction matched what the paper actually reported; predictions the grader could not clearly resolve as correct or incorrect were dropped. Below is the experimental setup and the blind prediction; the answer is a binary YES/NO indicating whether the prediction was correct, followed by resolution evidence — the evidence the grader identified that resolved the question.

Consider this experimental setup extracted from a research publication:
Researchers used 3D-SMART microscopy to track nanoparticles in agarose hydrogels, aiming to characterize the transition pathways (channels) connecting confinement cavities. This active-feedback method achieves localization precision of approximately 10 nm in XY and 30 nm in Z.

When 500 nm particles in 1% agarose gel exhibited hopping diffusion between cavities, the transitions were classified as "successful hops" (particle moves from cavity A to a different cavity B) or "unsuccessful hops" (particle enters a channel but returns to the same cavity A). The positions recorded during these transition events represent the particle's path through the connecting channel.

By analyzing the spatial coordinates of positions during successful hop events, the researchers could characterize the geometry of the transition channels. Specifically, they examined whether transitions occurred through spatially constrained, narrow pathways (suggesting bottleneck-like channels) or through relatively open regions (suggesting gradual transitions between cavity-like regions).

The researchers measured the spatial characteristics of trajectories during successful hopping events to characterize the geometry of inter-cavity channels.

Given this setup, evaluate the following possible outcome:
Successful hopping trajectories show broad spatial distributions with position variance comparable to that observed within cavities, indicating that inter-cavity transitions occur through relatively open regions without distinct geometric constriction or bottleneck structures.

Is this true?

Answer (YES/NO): NO